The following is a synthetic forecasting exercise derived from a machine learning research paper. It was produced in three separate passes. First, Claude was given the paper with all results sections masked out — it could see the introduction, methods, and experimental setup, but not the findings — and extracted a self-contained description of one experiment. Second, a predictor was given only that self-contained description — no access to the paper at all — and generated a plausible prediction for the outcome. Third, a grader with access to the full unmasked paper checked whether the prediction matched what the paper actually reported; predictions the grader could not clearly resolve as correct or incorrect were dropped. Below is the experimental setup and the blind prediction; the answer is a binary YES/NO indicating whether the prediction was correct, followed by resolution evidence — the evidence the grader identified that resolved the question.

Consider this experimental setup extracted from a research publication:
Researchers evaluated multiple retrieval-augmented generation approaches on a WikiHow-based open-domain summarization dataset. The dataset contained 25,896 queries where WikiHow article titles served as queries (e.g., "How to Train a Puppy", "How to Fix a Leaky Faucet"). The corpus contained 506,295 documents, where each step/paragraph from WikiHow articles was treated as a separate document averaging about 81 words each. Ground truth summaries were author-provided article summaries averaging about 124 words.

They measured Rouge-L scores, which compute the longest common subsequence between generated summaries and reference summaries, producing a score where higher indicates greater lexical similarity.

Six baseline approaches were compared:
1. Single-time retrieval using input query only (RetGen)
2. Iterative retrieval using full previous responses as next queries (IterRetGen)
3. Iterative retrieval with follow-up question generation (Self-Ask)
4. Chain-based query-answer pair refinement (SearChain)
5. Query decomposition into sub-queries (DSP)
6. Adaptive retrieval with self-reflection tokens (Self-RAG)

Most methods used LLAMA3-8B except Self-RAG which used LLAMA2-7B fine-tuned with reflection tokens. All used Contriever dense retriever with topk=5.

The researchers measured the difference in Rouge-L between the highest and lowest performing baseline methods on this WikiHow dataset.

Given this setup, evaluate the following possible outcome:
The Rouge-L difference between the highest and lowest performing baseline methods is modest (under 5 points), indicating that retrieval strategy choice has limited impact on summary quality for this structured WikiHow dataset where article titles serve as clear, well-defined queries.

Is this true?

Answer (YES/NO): NO